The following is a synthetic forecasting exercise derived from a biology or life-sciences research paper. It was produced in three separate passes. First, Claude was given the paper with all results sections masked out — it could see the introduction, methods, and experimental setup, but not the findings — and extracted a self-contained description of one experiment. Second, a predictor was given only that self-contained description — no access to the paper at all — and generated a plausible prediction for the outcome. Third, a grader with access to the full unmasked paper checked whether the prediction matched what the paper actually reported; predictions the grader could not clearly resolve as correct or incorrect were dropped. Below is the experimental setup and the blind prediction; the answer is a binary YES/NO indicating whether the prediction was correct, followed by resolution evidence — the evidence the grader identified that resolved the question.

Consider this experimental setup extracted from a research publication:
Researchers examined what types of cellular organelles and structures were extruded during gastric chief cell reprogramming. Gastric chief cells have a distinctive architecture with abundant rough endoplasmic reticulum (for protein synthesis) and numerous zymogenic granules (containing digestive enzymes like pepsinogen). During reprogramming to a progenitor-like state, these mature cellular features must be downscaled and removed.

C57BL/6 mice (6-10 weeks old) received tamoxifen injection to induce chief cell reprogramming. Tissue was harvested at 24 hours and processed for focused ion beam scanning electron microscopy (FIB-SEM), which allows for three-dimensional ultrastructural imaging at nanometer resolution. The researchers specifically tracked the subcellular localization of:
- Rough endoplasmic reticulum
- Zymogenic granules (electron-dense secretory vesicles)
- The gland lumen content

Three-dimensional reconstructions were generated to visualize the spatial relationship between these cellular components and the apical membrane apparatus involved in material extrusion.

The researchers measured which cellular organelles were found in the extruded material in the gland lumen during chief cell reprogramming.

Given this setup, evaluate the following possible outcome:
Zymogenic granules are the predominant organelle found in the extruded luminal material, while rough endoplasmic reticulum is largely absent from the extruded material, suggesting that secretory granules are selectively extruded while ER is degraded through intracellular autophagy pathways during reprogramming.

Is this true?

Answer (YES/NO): NO